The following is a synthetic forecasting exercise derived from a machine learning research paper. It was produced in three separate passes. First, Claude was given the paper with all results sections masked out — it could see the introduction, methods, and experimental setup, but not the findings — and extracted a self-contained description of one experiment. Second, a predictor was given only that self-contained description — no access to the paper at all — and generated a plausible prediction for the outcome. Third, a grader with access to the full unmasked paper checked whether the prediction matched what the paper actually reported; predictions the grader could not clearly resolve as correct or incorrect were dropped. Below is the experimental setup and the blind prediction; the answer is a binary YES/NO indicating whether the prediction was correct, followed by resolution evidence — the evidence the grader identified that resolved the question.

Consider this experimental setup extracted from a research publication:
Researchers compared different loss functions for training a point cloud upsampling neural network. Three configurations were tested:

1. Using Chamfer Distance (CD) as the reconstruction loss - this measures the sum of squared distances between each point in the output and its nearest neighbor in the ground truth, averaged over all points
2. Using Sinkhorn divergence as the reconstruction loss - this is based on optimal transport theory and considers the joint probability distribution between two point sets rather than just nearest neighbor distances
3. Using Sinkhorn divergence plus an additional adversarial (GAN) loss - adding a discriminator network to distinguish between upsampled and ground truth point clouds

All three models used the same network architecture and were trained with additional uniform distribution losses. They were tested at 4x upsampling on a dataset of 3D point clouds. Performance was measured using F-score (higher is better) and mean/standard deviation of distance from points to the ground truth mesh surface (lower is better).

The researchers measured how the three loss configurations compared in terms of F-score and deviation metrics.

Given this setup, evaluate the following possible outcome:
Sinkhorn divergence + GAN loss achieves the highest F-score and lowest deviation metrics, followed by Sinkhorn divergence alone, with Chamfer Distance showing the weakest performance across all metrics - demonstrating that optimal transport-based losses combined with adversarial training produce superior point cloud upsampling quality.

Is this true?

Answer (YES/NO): NO